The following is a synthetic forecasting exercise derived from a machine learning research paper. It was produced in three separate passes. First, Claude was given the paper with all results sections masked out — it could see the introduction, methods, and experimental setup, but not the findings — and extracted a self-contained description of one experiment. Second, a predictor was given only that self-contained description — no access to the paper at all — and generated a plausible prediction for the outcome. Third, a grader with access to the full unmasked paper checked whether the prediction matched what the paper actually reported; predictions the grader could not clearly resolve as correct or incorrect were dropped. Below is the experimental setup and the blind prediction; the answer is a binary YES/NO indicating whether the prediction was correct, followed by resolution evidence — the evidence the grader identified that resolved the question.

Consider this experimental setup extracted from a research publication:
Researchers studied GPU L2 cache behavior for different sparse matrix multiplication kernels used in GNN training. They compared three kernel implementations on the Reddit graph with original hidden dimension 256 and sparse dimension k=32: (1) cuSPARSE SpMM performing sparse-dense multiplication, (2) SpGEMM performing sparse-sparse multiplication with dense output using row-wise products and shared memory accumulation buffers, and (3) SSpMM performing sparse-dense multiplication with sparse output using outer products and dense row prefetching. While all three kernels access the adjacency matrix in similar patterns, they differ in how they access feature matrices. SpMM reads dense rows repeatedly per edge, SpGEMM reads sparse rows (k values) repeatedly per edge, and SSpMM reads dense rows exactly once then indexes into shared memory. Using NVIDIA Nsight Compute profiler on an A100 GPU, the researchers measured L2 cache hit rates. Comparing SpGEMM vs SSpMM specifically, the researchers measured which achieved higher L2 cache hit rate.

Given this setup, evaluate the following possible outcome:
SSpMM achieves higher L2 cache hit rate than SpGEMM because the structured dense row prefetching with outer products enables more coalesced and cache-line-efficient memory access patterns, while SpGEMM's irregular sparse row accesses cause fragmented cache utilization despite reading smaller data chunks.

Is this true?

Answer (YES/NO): NO